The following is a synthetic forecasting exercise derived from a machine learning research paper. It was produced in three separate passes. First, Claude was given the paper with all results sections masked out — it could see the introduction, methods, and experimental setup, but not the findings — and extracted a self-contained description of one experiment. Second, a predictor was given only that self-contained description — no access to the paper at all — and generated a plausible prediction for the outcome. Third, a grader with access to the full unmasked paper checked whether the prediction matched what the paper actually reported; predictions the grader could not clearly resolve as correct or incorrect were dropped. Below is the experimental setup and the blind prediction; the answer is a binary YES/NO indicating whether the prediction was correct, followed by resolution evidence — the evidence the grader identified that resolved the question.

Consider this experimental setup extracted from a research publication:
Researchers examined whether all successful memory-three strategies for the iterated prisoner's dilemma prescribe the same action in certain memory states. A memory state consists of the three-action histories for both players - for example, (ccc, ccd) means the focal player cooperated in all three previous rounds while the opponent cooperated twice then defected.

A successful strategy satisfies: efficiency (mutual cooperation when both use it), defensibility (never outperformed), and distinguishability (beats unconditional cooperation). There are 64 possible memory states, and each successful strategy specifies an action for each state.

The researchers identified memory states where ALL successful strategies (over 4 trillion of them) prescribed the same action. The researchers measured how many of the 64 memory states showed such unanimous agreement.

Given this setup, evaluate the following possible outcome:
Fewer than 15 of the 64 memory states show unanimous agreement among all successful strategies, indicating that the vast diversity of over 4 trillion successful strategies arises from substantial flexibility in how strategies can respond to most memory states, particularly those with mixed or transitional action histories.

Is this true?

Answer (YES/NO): YES